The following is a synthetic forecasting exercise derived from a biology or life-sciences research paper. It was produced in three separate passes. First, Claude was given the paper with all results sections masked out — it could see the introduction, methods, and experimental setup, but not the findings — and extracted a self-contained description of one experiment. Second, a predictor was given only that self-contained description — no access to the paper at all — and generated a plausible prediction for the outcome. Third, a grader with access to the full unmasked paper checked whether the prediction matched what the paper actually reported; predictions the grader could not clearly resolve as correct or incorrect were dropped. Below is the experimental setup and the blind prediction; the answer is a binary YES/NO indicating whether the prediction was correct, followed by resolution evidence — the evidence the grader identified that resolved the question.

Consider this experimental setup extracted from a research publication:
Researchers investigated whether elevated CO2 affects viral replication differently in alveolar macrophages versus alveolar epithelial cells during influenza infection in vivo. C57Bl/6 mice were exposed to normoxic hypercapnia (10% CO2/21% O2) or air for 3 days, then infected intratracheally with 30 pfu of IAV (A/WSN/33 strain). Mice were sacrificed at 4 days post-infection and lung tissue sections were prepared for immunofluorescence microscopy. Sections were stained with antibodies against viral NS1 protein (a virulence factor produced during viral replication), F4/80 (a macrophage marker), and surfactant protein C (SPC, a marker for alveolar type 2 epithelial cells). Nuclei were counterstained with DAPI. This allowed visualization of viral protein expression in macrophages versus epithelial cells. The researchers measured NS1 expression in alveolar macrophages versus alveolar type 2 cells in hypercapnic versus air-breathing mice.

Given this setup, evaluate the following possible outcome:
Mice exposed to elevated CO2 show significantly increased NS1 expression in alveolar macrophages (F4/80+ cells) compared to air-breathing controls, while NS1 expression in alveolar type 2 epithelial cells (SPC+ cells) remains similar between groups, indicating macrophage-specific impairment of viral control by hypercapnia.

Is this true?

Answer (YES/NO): NO